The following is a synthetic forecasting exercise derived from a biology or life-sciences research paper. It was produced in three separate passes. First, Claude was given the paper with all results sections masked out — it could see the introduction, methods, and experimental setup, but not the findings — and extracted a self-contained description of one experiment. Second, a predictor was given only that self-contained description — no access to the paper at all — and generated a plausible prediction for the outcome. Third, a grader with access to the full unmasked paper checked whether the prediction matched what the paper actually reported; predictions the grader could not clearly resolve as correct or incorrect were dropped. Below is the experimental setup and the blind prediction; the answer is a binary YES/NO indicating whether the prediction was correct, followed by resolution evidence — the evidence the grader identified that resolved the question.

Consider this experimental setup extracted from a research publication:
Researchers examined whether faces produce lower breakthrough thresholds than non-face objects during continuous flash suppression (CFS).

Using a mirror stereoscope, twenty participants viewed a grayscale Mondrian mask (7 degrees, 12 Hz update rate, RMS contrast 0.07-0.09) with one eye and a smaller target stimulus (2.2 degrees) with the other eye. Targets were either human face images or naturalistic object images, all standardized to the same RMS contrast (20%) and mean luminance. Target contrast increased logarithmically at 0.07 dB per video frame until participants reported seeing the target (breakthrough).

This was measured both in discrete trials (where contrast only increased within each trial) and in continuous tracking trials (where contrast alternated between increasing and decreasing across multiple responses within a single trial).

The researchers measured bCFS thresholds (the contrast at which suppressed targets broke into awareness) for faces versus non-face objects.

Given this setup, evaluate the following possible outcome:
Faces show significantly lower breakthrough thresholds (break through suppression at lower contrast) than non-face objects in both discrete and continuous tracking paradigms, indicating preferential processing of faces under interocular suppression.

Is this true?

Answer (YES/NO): NO